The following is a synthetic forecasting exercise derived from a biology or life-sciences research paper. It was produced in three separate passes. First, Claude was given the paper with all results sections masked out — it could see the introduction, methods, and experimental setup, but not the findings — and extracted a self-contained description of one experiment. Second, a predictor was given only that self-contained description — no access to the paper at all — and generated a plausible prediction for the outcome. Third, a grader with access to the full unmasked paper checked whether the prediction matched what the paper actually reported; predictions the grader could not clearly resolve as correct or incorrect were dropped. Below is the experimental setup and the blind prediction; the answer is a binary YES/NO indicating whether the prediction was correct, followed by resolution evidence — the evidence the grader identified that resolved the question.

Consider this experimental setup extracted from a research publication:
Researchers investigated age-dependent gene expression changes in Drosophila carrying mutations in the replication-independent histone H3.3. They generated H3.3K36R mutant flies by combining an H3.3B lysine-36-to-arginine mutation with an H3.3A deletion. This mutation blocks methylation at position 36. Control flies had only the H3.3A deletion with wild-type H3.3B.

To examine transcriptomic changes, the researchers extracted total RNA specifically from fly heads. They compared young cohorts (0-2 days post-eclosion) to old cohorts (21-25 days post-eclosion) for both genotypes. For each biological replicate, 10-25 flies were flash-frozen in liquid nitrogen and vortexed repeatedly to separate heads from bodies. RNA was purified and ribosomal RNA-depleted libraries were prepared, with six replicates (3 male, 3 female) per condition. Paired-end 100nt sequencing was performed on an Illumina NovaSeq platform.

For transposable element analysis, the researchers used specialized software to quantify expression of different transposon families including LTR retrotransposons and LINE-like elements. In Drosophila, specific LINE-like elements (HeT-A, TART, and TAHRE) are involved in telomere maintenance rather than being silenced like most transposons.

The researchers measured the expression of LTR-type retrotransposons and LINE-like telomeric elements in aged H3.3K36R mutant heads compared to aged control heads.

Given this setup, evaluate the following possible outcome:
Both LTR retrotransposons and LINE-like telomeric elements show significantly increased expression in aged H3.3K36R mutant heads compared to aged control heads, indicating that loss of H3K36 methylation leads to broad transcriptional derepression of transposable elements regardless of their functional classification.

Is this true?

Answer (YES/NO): NO